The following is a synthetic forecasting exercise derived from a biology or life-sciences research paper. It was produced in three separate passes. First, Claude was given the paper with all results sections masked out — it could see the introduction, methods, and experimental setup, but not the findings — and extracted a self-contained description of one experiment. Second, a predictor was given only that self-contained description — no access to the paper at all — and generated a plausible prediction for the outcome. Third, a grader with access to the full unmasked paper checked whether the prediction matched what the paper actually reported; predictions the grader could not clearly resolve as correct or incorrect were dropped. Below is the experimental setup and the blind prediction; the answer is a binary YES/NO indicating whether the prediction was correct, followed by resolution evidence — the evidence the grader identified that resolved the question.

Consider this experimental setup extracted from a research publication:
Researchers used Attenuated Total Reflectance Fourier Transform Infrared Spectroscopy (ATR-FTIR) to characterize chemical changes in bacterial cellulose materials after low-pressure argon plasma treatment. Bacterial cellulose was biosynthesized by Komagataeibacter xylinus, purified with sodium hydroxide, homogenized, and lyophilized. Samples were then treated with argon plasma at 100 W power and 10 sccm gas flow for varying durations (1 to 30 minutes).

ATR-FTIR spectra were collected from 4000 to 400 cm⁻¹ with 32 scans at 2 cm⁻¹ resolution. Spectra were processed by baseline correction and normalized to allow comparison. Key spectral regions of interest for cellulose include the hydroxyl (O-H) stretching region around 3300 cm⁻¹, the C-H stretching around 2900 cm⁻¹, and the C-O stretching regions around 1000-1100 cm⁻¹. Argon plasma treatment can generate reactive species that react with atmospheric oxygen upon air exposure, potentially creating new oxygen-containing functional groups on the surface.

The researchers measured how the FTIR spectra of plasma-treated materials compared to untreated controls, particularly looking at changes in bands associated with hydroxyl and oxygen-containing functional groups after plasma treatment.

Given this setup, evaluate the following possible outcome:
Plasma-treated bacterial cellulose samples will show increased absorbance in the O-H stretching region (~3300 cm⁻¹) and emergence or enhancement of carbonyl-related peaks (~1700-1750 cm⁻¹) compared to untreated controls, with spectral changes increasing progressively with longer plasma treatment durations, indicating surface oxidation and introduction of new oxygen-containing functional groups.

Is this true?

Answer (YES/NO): NO